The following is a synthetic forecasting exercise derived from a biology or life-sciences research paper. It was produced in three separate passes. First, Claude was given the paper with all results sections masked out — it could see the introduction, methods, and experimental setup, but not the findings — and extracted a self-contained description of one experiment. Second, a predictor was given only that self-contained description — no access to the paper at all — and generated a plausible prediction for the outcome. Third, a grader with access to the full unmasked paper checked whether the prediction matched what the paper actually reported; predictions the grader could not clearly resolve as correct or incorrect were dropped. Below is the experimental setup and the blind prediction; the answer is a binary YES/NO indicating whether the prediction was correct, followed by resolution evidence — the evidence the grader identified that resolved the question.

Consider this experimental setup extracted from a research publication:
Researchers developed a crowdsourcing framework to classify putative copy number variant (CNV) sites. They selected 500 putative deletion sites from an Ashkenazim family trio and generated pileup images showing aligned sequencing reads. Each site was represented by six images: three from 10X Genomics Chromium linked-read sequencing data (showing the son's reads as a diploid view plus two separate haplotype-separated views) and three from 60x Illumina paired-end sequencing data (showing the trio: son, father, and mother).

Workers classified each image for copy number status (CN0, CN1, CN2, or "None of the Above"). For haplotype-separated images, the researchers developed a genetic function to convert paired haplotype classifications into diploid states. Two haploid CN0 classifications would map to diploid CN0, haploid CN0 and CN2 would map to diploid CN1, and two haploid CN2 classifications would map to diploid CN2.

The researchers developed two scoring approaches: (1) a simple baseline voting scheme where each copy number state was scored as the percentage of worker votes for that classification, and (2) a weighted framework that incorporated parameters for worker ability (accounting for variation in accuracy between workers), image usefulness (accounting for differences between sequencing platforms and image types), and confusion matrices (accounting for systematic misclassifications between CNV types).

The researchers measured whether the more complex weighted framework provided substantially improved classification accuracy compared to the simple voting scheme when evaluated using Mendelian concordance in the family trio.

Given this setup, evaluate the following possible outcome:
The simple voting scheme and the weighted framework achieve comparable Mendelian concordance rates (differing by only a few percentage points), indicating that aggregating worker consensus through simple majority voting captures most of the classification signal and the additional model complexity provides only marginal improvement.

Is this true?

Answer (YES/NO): YES